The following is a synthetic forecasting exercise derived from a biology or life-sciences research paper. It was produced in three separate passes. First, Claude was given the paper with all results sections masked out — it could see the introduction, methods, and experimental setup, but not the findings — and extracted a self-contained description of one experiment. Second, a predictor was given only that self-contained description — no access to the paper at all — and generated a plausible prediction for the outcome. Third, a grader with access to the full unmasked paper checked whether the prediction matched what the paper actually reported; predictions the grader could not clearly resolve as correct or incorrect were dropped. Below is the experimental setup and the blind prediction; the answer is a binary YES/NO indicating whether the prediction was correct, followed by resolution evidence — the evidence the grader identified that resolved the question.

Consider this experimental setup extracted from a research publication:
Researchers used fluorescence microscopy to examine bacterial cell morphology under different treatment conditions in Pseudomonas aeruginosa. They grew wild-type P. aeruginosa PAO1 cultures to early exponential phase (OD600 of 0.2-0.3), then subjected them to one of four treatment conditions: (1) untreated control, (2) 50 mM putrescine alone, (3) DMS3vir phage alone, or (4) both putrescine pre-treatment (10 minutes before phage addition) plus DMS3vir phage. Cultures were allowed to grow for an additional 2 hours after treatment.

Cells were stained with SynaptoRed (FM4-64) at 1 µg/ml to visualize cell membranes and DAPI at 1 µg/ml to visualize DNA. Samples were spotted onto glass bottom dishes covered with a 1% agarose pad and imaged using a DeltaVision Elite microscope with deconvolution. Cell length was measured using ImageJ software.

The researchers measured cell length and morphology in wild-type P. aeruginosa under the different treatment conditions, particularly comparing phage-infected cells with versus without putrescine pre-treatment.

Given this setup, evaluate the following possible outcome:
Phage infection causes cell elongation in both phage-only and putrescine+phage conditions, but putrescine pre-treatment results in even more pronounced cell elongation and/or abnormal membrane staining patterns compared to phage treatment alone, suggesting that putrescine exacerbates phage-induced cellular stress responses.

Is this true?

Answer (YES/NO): NO